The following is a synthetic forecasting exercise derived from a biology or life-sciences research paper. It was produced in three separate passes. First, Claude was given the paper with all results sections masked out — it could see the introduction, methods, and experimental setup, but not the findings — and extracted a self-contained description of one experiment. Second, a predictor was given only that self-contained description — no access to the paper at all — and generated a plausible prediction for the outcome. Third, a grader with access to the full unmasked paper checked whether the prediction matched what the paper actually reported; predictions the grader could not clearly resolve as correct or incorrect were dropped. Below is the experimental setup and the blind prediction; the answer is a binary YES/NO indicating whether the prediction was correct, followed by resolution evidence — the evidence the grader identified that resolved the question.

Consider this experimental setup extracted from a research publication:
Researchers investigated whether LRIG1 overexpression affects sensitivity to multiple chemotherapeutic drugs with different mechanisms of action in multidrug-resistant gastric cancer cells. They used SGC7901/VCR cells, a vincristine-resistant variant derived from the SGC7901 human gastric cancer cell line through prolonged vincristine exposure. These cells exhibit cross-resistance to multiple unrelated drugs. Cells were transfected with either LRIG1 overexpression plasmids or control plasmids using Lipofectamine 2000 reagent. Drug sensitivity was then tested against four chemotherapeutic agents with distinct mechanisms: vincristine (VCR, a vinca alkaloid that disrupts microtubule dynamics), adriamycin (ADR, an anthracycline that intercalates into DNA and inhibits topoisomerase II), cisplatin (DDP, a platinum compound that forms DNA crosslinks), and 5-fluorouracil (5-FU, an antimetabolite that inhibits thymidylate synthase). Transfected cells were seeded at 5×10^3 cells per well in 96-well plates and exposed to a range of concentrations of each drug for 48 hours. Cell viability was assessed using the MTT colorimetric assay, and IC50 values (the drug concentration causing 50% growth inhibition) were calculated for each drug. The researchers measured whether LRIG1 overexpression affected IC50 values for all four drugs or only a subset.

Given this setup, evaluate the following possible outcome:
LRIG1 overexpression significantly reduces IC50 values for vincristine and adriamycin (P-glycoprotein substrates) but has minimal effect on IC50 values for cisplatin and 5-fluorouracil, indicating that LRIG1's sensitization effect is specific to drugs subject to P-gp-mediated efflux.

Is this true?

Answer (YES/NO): NO